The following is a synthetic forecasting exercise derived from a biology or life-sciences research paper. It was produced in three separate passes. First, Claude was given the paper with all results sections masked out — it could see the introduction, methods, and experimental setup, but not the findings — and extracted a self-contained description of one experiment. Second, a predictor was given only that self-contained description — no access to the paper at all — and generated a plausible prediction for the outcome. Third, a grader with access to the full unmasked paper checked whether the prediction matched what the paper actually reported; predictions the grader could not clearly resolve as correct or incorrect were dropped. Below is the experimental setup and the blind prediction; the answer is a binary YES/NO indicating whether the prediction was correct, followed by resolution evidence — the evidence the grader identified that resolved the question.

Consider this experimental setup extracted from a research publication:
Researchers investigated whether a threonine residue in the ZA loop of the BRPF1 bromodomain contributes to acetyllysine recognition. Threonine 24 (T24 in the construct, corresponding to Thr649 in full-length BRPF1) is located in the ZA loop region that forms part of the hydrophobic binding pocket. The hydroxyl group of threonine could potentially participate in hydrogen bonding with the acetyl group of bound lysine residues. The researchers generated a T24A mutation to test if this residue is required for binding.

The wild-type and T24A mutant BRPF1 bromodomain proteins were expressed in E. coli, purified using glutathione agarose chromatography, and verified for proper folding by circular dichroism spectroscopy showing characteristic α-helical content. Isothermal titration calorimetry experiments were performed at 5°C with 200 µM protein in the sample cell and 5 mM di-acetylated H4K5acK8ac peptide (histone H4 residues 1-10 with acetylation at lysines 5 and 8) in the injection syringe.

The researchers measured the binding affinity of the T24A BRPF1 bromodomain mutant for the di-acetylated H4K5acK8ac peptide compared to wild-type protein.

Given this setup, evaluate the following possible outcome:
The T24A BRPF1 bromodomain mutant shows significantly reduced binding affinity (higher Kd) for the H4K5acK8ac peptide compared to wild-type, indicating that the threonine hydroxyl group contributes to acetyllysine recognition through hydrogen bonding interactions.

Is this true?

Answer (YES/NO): YES